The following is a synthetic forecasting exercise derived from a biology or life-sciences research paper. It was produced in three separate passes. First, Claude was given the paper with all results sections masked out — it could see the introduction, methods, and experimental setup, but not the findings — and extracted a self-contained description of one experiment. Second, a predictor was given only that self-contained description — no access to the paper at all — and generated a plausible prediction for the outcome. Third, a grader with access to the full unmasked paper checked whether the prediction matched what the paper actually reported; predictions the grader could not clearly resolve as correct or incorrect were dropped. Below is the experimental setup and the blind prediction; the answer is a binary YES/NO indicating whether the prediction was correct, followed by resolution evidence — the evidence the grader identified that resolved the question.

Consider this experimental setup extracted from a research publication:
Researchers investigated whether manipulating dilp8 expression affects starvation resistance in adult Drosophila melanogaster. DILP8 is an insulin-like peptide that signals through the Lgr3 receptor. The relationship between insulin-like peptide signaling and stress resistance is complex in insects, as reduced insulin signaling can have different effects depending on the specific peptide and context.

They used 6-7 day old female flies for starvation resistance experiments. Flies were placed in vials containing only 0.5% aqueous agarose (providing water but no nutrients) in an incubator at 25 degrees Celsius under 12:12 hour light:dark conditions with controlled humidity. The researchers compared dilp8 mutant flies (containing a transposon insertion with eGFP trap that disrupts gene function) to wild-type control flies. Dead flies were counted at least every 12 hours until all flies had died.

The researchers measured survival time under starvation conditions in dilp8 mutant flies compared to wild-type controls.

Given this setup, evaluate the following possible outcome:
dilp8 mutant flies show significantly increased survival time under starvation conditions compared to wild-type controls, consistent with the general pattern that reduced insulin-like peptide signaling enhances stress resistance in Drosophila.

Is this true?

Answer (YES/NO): YES